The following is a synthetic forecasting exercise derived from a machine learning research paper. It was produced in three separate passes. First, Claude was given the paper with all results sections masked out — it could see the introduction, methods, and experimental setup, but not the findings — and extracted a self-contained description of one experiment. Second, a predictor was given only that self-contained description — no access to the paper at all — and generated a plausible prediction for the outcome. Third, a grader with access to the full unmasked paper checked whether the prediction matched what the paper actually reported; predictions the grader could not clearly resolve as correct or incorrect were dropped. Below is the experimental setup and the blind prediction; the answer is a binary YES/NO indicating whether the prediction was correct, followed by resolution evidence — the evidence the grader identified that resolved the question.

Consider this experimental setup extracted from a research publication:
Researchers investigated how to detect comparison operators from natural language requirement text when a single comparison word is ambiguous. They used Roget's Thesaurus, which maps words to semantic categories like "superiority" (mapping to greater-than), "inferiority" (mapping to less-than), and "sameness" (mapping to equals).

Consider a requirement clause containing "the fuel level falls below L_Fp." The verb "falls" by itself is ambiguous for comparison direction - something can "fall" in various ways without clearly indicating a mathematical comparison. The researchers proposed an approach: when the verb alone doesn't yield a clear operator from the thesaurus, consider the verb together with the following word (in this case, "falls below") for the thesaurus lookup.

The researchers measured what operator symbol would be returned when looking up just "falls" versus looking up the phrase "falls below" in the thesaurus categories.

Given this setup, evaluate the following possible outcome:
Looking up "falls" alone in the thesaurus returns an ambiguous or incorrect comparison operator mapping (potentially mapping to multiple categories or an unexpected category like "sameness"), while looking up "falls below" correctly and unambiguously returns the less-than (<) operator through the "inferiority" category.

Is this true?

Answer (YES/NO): NO